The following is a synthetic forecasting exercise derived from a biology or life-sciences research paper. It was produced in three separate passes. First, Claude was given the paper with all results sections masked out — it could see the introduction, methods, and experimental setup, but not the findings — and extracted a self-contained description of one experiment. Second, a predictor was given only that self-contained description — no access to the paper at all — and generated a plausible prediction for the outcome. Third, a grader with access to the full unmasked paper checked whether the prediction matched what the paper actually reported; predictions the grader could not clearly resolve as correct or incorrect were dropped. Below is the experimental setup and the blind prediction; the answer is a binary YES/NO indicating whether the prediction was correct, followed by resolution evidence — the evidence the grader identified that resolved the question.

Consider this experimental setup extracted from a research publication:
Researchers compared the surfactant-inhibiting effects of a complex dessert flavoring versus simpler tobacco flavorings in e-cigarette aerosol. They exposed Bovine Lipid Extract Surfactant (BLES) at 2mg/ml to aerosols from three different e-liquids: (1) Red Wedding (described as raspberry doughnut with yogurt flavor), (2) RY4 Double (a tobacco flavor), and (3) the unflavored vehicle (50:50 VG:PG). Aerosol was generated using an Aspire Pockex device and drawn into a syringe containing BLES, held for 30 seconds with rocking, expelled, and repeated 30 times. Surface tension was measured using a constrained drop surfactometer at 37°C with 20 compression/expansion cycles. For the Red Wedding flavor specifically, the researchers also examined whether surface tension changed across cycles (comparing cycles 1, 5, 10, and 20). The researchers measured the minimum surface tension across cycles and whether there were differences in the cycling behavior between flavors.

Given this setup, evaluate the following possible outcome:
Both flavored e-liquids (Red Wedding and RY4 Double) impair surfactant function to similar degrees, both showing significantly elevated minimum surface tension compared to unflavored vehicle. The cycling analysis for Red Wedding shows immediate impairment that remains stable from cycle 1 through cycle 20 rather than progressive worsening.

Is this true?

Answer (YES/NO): NO